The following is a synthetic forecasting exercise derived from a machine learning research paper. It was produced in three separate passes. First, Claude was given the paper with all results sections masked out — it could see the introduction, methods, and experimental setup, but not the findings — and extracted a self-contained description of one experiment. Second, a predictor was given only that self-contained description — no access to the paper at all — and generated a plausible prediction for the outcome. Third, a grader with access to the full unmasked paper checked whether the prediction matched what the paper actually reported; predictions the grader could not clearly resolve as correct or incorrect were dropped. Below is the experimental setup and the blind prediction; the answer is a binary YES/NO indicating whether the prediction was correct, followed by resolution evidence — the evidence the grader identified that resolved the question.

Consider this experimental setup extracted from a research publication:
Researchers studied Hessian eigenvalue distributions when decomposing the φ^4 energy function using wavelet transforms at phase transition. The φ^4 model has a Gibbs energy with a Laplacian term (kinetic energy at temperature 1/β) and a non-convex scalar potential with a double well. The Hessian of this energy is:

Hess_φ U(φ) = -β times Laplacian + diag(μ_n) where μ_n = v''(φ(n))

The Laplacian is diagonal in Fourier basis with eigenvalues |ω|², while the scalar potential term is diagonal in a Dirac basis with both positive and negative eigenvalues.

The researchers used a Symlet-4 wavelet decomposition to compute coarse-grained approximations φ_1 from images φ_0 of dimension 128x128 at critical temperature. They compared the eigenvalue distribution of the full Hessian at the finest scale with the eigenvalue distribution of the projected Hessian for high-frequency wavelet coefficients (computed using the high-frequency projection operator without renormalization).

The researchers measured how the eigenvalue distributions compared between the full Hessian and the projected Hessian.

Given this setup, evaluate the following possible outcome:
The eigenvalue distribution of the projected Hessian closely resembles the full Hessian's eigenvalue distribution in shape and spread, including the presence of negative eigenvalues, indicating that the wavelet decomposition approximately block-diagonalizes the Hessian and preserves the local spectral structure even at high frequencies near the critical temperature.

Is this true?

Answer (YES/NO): NO